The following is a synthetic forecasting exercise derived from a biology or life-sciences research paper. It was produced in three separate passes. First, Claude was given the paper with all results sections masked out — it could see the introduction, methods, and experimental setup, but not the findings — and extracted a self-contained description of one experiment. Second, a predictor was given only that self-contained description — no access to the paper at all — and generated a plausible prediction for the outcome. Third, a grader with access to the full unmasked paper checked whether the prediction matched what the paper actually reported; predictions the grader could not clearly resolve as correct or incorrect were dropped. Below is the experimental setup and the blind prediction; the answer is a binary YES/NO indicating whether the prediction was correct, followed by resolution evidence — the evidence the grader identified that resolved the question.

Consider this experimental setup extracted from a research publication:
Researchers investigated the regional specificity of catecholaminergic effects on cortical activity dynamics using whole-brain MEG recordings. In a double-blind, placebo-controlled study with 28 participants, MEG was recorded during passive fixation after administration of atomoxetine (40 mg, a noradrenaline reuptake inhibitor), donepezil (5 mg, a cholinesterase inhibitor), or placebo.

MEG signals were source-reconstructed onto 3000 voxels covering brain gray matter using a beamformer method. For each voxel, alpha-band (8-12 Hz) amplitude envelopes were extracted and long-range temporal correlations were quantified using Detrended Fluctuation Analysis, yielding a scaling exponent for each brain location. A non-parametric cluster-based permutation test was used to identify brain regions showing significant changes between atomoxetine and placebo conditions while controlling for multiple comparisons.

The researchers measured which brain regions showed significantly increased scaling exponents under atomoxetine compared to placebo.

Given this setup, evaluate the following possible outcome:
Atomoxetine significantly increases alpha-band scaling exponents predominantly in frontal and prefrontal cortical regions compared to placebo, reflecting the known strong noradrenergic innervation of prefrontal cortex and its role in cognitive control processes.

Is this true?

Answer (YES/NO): NO